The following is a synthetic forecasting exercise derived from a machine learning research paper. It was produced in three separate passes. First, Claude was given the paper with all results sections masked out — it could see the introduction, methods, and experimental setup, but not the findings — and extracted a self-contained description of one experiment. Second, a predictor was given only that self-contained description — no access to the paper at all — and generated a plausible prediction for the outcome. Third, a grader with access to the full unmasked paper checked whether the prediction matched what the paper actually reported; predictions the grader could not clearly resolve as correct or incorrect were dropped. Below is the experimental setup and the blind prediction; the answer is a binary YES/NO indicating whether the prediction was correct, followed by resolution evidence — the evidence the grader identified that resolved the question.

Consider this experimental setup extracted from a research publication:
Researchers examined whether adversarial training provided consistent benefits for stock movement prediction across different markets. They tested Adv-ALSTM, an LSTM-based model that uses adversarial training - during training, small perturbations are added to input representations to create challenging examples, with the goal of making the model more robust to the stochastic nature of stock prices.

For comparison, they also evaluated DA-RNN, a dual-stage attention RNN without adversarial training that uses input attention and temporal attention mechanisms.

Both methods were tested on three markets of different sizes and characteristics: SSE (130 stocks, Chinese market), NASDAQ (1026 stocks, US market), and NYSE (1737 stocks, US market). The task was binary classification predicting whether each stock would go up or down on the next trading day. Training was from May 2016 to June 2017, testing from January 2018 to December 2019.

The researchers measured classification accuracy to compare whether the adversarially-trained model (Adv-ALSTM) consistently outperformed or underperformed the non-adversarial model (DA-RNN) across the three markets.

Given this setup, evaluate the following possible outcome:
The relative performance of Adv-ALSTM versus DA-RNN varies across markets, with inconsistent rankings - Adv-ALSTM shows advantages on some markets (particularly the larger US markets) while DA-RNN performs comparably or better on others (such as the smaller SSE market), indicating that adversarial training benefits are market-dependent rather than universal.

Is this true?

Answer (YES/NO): NO